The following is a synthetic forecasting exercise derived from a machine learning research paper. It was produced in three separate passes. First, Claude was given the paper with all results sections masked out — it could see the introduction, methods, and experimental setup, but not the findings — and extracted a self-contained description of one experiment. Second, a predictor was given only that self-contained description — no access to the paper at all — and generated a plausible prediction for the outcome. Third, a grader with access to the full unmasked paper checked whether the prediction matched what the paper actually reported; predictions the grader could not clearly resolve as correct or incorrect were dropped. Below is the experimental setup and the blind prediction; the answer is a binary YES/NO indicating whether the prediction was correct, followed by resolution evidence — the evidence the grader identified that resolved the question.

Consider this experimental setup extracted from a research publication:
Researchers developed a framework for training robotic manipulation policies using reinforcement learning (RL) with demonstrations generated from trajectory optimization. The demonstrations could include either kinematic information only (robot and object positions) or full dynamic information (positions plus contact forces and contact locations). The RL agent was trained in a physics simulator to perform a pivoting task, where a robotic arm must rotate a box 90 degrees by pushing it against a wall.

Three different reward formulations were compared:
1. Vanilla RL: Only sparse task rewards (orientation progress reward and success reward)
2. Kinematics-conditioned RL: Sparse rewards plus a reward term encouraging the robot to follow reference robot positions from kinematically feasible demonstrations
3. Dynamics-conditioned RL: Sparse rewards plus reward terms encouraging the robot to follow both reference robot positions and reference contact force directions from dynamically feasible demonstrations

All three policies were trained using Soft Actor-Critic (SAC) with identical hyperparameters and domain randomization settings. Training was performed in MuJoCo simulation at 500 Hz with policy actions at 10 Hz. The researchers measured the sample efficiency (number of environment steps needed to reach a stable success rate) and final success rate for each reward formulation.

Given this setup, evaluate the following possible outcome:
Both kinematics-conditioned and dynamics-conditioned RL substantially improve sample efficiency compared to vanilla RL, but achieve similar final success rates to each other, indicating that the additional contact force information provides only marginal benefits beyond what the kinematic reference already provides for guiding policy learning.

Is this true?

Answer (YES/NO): NO